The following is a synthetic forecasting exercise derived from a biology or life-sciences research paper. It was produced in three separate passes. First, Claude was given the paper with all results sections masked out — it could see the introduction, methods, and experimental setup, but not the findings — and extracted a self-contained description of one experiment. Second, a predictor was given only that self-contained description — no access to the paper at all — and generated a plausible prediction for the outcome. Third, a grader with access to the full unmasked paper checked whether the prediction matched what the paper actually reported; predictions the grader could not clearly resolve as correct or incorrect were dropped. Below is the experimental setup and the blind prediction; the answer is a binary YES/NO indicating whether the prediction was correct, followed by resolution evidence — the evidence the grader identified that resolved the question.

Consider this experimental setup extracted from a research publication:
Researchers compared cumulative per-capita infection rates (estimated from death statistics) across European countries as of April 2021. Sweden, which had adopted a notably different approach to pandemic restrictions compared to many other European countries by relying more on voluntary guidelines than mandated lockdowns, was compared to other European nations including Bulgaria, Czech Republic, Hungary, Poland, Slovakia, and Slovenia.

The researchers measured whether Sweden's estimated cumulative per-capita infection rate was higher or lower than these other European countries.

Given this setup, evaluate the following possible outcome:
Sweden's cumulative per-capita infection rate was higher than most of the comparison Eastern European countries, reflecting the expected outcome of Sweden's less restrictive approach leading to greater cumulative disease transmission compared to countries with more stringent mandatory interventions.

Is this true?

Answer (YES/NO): NO